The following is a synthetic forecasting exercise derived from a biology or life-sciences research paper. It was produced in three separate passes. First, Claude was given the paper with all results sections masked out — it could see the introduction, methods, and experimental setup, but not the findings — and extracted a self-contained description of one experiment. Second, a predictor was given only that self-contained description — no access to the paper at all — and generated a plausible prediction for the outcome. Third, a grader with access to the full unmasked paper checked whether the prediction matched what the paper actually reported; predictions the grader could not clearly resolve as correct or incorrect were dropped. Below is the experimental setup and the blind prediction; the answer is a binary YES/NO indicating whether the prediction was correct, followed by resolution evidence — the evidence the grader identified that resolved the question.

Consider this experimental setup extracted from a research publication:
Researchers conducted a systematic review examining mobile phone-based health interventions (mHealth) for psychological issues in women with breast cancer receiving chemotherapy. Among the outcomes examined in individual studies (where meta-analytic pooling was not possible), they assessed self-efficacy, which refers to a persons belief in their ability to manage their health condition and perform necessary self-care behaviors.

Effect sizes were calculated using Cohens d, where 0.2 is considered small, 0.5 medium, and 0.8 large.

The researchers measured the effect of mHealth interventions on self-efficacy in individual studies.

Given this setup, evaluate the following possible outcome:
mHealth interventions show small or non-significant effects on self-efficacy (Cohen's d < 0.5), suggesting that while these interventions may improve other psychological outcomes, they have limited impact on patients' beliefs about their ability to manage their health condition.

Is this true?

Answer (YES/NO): NO